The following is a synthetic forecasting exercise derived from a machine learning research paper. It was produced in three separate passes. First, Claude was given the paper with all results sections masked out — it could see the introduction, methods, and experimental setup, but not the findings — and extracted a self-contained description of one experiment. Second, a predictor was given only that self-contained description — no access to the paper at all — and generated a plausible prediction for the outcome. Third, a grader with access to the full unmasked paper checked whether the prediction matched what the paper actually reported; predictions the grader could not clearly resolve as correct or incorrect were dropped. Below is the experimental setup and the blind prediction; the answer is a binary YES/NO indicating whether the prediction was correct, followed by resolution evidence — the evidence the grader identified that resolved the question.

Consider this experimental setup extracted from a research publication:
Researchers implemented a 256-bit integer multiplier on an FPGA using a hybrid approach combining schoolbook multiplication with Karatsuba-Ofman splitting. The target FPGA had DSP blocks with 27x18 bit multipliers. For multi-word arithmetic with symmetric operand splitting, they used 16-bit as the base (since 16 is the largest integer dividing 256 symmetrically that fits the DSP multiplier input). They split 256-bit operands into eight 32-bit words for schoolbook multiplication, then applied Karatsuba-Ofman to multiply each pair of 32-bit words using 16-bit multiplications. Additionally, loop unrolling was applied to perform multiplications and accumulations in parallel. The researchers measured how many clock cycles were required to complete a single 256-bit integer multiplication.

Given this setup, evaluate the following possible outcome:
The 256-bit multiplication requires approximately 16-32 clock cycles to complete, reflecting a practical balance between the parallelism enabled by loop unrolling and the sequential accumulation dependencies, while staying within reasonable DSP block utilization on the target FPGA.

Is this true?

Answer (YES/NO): NO